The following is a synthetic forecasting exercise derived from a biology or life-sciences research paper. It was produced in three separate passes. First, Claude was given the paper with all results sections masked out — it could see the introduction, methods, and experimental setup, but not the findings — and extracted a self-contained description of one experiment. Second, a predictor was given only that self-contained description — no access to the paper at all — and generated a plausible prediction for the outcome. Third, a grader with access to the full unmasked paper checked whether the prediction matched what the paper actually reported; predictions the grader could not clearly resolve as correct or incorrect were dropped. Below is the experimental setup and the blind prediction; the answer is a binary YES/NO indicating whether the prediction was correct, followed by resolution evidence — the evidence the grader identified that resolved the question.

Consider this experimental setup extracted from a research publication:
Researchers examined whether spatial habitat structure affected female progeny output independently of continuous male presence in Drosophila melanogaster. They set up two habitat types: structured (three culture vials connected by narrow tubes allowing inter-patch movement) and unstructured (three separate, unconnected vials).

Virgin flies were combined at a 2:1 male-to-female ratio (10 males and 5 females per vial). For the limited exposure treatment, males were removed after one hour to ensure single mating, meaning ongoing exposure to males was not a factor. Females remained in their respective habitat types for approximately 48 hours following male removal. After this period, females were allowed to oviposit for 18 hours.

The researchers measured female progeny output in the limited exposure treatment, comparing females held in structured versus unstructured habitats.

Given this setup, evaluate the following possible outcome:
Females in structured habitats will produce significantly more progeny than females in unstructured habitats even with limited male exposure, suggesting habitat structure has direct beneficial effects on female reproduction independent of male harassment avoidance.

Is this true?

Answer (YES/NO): NO